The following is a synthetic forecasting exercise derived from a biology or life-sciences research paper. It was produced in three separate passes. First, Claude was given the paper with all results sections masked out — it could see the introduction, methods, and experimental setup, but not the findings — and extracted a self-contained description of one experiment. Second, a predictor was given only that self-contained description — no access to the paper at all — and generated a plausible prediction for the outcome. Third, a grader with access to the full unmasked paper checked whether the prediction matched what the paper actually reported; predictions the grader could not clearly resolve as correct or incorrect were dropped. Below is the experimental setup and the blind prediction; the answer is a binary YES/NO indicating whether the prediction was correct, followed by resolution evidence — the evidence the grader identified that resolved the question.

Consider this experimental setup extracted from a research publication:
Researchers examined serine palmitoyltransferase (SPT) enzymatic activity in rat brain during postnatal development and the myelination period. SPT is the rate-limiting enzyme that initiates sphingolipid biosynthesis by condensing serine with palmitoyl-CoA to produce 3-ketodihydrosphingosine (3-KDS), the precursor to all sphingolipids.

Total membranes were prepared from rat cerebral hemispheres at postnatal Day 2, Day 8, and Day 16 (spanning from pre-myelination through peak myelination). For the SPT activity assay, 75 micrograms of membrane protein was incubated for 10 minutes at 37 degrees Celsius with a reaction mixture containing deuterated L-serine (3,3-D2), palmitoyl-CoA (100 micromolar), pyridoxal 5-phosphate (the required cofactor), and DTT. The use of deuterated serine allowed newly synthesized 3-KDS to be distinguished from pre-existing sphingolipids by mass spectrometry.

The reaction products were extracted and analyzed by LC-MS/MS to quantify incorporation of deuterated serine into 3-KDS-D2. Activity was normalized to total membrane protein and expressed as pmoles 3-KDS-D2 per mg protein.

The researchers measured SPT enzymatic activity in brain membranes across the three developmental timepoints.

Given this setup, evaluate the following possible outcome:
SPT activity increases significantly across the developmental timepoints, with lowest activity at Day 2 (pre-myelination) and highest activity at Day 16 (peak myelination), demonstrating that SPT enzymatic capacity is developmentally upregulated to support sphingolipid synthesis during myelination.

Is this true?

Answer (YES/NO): NO